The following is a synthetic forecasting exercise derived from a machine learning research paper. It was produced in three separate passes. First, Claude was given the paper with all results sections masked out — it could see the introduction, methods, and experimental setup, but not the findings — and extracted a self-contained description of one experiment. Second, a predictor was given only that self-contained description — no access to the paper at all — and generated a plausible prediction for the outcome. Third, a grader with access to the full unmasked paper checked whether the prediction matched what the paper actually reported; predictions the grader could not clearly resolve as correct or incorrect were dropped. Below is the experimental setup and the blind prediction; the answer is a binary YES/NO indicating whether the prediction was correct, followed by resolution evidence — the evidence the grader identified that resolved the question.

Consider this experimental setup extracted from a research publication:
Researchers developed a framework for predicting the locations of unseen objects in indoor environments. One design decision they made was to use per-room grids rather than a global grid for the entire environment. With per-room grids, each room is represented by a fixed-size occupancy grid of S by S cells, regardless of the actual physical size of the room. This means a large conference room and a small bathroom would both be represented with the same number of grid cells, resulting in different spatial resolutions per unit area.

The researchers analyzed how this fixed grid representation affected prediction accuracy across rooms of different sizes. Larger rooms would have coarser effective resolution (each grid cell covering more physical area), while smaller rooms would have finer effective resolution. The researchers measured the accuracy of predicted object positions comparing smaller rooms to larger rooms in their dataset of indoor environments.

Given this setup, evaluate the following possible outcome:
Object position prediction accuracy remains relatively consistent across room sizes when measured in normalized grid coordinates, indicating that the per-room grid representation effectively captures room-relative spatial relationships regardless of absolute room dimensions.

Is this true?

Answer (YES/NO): NO